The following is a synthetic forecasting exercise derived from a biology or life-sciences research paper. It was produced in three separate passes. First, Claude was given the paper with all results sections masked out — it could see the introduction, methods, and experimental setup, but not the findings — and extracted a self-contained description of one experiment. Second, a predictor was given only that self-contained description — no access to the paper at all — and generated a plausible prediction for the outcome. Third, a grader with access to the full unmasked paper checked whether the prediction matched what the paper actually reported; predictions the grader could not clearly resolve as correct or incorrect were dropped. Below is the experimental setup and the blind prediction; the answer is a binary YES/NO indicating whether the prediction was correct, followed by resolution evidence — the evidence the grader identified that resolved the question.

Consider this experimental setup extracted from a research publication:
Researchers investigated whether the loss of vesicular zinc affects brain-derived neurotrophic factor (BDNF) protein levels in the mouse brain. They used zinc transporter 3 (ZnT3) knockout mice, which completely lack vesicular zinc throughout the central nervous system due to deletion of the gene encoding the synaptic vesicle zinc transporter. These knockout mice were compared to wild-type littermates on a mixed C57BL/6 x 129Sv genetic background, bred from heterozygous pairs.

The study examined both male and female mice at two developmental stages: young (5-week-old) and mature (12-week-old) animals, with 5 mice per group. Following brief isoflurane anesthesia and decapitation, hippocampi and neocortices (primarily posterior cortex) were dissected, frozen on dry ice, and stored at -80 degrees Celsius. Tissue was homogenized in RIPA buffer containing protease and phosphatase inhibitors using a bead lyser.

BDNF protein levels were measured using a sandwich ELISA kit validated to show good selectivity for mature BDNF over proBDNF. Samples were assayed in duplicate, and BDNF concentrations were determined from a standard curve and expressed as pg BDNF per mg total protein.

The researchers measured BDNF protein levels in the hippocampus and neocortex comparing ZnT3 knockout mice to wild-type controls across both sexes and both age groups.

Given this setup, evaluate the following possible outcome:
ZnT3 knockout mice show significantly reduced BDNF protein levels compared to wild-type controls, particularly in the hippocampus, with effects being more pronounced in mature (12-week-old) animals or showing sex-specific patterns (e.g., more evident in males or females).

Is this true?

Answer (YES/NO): NO